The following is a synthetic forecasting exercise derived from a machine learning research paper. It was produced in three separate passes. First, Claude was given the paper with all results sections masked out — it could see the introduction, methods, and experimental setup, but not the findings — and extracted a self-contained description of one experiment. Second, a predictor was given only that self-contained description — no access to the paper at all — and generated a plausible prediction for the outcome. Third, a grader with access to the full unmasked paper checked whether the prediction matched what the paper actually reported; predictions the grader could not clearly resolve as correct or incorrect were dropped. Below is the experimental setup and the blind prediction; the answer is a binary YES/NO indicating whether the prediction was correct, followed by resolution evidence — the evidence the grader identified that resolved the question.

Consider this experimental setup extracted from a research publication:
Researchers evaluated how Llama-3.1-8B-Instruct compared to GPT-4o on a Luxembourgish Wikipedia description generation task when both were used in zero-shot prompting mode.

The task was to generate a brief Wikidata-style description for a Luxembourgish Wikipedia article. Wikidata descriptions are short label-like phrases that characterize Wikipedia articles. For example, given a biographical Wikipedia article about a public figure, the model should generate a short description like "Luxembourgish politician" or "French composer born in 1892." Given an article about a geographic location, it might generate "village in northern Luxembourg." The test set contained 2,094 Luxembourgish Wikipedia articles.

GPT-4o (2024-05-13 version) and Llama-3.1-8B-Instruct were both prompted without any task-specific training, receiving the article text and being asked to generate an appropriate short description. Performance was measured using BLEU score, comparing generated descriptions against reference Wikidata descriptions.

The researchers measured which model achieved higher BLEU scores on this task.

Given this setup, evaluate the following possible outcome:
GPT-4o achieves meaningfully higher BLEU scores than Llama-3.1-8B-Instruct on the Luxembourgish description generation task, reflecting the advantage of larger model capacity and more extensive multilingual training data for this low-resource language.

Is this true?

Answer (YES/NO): YES